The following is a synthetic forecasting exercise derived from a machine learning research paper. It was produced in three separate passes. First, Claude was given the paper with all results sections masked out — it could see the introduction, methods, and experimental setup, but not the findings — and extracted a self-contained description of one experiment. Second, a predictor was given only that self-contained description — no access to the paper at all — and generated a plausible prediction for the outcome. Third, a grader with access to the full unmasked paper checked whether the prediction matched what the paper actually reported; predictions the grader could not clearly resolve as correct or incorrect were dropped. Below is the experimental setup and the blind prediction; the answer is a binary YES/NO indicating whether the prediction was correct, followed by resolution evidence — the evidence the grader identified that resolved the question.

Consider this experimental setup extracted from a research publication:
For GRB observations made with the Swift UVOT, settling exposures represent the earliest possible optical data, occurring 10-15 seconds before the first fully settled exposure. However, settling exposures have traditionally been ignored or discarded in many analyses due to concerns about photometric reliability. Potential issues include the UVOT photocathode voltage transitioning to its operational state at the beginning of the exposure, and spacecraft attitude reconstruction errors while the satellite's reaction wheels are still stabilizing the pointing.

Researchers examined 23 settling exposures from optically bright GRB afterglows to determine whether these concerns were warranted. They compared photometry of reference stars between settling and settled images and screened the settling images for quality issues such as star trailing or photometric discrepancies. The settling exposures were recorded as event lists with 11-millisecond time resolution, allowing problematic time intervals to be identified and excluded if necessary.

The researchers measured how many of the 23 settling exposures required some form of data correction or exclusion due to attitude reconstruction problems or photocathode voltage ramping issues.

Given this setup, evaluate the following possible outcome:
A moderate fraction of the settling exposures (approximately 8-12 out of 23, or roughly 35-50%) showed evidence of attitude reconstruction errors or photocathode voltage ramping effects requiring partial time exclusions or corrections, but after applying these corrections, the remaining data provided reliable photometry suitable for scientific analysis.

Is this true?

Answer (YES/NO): NO